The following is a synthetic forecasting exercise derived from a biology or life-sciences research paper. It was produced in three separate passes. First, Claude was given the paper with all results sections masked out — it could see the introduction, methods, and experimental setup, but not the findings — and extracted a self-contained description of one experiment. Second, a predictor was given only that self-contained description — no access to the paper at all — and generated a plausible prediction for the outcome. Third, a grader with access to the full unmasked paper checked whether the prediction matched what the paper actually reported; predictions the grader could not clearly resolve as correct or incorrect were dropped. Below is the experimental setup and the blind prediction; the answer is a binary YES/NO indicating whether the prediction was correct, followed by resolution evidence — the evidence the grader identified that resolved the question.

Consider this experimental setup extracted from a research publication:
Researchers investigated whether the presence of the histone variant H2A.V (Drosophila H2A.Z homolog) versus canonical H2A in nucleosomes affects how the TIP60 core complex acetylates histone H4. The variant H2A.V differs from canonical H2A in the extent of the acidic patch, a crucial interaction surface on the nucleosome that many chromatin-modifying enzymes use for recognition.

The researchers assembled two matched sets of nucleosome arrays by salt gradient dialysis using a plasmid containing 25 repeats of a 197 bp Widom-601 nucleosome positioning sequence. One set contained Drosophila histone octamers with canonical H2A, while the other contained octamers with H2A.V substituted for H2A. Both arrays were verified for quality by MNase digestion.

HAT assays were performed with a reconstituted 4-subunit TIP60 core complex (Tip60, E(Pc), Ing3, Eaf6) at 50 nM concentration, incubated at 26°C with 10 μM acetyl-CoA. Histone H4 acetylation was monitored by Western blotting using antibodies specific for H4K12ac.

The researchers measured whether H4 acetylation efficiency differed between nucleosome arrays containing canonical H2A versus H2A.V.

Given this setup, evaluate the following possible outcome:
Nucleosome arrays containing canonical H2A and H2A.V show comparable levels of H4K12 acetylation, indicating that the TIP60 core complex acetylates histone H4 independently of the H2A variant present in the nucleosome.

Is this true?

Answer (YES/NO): NO